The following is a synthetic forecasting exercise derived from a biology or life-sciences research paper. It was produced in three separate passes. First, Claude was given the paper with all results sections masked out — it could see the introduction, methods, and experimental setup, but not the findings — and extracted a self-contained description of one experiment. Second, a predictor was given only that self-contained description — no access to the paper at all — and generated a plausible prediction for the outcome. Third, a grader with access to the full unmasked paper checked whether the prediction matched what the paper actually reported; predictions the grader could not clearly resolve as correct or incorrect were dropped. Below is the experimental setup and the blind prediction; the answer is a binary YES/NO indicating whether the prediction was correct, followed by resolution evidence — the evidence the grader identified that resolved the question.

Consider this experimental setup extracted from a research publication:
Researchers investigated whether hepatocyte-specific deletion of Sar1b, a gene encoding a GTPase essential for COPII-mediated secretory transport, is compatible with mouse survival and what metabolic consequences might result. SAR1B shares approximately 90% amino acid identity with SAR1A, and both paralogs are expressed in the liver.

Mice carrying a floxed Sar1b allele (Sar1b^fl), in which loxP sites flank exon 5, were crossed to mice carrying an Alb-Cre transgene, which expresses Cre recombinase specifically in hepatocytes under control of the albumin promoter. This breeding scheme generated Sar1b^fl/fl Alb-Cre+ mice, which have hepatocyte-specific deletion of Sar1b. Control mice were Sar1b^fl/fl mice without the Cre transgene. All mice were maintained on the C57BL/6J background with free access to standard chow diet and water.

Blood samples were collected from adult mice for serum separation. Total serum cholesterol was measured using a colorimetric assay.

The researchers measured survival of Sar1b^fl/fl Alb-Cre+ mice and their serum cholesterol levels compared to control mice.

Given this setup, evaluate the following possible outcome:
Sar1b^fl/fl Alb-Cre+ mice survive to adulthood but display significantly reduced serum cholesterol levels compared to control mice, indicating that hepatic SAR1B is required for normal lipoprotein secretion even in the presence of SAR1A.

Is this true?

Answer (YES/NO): YES